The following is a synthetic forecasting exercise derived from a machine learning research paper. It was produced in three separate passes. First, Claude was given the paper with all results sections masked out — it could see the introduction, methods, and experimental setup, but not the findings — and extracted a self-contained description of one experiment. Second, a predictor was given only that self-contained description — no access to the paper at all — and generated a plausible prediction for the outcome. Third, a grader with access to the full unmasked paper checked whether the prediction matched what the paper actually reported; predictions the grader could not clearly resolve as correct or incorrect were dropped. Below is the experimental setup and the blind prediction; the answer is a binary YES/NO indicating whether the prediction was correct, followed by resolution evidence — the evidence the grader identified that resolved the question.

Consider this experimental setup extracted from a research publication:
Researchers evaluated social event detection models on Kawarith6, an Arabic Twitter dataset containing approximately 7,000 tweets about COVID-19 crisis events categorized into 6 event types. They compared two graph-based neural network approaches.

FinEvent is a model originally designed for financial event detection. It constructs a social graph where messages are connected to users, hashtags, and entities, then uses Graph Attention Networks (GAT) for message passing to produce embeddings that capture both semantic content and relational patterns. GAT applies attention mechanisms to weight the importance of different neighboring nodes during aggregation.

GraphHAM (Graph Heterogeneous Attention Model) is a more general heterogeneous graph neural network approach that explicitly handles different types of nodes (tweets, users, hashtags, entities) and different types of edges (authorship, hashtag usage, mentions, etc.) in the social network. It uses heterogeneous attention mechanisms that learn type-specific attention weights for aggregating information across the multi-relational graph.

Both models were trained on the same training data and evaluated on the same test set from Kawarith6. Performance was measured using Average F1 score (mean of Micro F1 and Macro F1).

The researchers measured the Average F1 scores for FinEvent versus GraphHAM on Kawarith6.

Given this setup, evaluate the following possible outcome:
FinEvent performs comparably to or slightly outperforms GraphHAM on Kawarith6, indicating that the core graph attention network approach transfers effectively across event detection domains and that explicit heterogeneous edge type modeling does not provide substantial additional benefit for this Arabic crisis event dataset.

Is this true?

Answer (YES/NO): NO